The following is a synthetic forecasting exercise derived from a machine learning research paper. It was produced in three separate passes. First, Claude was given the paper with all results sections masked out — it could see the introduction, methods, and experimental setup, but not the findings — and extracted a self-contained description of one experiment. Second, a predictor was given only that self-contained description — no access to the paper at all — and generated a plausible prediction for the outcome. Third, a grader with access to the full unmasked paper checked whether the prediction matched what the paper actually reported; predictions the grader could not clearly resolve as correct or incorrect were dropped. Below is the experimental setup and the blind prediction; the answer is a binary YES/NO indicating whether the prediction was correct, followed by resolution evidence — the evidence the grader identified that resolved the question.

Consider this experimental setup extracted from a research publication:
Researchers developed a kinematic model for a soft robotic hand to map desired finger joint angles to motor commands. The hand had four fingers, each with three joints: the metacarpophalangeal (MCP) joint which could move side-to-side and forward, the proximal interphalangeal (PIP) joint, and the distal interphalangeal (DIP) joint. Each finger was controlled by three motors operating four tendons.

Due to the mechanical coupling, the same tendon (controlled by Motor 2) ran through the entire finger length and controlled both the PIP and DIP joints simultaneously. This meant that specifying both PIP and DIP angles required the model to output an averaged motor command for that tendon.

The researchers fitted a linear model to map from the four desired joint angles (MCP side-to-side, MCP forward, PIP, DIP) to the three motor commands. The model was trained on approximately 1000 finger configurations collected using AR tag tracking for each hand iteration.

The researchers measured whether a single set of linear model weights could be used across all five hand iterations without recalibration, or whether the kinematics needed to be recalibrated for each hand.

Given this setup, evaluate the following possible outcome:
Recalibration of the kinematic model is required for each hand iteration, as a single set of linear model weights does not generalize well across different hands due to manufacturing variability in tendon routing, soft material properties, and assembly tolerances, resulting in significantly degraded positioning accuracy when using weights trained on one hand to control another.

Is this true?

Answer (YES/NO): YES